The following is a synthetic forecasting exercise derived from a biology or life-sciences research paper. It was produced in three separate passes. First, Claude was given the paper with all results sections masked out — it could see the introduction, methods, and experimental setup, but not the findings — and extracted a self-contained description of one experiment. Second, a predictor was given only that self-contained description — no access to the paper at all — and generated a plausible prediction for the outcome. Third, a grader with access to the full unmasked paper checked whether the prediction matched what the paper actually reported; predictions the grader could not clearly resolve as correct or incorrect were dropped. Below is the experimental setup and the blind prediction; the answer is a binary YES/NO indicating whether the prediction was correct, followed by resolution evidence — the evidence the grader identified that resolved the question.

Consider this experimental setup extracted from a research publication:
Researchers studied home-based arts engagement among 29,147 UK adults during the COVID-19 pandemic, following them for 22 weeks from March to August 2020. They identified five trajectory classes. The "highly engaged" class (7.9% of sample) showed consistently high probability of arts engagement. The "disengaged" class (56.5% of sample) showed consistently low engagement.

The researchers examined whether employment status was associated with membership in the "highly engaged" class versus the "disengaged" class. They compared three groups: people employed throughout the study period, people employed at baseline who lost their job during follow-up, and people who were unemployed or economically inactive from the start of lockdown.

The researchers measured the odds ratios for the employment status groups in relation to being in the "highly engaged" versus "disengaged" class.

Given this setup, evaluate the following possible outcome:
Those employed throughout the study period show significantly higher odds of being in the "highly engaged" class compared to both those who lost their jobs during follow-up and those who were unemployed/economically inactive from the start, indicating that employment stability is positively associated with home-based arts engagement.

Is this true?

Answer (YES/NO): NO